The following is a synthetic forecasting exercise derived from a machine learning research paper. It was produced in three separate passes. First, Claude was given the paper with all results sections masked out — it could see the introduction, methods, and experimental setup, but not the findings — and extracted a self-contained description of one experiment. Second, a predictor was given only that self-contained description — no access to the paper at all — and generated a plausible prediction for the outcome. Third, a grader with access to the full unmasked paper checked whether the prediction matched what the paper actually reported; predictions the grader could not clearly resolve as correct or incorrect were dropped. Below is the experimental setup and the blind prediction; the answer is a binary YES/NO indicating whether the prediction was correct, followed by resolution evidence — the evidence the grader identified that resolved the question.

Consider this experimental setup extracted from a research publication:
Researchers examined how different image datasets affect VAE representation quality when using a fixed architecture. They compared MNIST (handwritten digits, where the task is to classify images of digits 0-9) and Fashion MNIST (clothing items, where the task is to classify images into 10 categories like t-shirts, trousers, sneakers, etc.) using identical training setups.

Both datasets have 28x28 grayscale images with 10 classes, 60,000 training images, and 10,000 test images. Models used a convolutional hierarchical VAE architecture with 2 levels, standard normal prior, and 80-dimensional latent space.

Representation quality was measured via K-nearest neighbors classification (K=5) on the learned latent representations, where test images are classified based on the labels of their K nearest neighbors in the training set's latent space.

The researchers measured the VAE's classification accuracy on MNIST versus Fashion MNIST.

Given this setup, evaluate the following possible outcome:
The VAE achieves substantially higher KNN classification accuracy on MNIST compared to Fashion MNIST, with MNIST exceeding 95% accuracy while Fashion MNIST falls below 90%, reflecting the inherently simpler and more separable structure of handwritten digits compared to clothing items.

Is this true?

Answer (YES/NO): NO